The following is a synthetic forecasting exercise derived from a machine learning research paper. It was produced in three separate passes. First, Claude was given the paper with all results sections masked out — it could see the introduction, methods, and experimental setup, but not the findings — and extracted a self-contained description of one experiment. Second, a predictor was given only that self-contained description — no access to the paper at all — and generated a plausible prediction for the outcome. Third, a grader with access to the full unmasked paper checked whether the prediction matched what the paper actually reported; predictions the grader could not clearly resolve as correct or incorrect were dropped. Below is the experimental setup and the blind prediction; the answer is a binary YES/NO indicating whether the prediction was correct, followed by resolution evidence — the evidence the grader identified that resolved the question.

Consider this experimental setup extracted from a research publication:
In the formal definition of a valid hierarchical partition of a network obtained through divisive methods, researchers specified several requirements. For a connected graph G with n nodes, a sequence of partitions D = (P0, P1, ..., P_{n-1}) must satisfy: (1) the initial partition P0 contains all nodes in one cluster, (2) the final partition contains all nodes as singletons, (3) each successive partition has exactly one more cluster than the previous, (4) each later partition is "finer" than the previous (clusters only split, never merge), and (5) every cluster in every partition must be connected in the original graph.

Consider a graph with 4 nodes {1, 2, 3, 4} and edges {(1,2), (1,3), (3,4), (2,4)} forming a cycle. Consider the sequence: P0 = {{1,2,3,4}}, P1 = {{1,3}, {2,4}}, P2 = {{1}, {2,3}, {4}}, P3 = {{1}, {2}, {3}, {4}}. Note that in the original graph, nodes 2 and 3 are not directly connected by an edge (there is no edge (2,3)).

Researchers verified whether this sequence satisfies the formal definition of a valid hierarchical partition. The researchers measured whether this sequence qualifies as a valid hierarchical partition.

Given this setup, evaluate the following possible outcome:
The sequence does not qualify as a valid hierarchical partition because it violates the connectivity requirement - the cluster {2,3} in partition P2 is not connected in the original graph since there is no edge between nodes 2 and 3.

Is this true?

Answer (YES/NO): YES